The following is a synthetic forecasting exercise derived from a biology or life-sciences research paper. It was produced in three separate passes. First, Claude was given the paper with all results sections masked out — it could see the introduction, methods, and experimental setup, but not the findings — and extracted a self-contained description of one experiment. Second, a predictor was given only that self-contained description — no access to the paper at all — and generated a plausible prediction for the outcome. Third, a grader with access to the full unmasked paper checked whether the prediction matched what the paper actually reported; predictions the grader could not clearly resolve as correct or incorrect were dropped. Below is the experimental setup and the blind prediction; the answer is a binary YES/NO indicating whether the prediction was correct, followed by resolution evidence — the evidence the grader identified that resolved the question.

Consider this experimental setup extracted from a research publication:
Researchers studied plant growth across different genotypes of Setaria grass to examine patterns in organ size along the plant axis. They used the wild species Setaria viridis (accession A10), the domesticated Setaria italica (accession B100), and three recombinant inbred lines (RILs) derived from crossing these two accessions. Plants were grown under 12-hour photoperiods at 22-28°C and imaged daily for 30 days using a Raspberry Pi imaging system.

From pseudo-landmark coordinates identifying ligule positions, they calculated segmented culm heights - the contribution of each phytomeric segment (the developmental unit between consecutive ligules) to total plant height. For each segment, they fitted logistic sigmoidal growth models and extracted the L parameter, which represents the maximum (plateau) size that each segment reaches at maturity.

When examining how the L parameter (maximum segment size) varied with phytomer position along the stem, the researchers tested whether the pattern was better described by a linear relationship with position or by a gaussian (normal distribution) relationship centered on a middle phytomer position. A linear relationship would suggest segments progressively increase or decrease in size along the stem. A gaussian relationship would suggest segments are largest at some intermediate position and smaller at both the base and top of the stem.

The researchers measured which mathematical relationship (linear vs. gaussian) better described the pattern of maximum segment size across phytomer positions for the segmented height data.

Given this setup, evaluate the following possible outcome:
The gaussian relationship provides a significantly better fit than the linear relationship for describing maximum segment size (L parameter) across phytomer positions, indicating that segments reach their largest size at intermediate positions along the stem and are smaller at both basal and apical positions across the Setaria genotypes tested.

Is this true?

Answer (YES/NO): YES